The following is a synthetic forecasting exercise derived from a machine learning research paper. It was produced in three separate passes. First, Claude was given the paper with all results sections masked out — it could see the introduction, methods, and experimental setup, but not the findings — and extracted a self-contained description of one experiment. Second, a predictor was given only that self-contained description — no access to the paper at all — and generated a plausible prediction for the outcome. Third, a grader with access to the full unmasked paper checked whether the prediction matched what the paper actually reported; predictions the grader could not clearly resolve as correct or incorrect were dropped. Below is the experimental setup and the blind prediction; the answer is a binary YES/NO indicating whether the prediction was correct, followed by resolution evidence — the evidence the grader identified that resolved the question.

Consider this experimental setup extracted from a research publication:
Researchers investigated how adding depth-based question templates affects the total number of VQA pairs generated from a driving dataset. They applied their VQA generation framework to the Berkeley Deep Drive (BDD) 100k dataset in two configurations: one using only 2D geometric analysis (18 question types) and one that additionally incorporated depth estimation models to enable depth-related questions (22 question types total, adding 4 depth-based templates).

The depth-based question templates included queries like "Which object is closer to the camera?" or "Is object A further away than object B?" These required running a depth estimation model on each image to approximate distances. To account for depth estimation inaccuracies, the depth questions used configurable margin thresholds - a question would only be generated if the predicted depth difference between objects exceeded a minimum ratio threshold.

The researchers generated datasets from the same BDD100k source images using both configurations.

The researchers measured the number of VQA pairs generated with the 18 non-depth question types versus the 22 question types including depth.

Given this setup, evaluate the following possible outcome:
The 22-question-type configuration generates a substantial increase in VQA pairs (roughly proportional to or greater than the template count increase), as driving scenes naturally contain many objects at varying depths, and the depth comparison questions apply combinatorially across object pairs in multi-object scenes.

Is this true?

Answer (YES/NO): YES